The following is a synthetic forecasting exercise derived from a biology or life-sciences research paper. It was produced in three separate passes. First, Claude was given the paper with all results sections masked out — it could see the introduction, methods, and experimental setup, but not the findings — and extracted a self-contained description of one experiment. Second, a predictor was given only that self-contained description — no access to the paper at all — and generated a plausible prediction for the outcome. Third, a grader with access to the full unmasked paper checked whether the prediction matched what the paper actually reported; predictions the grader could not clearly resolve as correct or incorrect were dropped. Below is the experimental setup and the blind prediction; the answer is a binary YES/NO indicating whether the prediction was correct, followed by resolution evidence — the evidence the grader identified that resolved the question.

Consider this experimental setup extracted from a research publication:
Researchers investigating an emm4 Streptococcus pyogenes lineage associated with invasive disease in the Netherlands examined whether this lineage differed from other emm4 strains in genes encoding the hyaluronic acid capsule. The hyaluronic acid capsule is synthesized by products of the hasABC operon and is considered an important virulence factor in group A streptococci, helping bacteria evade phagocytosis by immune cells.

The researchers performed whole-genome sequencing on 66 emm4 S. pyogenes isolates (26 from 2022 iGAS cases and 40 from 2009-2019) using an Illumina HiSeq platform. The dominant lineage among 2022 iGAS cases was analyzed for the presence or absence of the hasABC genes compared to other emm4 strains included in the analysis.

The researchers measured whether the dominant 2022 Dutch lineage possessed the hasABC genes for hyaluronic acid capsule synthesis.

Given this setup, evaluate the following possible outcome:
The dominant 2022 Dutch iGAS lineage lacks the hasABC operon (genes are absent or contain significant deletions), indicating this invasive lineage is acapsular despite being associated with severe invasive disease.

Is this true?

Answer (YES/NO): YES